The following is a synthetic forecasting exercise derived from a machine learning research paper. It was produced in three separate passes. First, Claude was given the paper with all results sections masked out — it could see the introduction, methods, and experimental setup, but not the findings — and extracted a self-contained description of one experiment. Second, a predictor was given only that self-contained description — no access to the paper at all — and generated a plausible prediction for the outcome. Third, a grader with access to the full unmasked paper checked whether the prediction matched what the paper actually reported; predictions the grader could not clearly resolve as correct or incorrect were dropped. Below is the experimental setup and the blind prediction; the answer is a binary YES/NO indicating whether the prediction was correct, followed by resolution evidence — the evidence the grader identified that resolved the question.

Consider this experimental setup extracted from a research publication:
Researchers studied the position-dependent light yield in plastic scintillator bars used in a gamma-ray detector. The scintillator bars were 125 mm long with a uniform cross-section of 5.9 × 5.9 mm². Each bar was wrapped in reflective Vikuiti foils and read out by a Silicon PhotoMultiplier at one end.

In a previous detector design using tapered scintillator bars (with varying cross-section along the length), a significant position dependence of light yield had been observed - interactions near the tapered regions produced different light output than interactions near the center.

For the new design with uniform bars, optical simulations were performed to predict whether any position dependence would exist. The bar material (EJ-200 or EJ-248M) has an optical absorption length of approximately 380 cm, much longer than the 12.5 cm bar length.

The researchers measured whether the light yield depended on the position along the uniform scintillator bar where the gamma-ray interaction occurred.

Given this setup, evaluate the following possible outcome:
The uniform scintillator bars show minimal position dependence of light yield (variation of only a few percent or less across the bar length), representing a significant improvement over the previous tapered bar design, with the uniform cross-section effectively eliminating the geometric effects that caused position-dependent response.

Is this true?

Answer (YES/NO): YES